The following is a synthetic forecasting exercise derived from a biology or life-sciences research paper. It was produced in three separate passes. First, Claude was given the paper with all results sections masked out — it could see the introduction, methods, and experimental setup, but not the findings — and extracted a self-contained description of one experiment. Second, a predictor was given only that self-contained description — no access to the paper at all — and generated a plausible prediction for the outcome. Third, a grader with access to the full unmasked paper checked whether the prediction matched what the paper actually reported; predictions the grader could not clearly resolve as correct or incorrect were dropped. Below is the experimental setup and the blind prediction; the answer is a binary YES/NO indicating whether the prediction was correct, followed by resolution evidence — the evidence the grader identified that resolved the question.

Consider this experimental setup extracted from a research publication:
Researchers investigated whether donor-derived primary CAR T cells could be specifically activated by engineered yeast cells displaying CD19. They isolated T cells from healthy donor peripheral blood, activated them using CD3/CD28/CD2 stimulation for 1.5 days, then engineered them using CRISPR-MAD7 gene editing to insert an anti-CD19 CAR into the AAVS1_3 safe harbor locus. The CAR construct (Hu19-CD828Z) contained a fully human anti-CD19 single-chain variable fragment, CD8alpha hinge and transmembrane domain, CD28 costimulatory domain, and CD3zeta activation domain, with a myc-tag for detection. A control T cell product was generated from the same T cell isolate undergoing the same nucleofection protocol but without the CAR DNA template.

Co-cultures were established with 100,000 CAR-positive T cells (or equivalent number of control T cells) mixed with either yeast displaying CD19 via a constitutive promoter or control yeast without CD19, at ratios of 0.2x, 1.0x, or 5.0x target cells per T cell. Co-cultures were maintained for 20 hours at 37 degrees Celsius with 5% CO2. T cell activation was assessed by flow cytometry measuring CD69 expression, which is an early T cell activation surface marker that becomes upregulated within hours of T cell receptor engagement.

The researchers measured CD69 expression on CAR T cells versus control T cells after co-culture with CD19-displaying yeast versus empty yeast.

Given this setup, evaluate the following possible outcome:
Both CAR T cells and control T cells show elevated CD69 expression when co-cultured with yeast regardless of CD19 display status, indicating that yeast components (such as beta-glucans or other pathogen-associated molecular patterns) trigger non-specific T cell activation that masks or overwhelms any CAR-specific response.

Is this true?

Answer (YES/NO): NO